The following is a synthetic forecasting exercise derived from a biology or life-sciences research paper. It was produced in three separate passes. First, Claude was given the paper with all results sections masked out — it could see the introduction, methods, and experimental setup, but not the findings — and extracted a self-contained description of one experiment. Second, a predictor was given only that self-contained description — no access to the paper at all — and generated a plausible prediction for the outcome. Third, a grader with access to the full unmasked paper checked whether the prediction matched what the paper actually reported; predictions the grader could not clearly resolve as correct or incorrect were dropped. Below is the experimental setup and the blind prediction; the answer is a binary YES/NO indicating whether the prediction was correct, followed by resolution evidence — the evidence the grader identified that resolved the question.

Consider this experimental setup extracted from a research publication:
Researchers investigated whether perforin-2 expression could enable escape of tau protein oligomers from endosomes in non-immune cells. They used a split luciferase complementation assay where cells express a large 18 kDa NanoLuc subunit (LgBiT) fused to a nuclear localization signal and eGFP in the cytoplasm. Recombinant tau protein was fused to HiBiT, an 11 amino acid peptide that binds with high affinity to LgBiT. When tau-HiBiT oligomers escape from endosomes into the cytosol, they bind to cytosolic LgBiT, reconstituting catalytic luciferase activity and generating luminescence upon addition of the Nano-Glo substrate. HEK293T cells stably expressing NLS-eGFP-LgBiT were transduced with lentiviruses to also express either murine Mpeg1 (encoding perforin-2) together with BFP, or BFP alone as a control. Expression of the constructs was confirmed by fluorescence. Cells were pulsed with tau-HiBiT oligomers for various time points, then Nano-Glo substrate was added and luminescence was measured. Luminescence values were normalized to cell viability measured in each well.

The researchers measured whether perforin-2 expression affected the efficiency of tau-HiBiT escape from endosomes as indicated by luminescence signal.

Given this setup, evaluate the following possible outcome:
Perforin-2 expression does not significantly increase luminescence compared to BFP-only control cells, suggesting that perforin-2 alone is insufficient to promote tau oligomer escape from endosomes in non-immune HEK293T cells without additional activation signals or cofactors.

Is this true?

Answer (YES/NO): NO